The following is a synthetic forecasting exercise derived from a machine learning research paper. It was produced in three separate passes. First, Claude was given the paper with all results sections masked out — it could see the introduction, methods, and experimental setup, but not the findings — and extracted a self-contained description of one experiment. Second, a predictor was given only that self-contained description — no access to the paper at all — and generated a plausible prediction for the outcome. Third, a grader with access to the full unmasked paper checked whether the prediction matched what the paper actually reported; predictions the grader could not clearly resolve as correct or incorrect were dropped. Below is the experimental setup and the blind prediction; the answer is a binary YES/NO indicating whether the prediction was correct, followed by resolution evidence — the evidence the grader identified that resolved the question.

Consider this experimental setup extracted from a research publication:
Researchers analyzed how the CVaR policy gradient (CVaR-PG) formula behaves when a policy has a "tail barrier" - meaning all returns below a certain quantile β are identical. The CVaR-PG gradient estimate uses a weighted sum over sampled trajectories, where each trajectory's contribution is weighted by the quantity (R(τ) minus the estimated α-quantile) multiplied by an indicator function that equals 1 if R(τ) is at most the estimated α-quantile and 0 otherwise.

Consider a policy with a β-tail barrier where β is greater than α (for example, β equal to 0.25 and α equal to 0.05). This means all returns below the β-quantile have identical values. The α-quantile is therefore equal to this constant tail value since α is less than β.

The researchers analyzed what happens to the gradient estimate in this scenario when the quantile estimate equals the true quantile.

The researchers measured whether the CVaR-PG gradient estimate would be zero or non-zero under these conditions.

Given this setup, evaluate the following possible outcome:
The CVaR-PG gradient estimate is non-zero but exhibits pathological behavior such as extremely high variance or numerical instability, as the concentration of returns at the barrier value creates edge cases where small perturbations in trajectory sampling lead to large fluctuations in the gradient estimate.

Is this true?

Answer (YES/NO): NO